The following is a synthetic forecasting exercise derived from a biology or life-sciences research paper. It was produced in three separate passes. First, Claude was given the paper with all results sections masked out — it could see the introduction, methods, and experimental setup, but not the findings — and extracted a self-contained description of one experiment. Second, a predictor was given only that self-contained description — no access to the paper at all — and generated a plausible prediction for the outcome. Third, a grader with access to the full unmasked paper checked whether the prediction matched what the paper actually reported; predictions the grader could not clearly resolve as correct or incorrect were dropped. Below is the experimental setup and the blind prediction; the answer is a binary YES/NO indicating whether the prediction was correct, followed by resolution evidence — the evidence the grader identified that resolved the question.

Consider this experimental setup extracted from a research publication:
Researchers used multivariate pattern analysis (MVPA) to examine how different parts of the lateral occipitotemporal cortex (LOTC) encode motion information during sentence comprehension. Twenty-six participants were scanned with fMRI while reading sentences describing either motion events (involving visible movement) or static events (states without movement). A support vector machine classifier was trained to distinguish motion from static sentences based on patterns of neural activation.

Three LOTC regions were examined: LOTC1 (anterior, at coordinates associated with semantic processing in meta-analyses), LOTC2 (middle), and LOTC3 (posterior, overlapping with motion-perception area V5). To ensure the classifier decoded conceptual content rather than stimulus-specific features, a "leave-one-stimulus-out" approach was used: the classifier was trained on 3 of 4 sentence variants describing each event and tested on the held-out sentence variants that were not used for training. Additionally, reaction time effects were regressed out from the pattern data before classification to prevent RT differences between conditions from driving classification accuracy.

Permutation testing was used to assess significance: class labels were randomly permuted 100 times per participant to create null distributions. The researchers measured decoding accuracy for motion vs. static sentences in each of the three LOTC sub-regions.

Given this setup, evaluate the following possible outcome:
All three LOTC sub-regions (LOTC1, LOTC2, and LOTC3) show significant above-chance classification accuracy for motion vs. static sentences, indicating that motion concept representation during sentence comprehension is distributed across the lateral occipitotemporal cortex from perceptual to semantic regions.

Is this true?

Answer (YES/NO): NO